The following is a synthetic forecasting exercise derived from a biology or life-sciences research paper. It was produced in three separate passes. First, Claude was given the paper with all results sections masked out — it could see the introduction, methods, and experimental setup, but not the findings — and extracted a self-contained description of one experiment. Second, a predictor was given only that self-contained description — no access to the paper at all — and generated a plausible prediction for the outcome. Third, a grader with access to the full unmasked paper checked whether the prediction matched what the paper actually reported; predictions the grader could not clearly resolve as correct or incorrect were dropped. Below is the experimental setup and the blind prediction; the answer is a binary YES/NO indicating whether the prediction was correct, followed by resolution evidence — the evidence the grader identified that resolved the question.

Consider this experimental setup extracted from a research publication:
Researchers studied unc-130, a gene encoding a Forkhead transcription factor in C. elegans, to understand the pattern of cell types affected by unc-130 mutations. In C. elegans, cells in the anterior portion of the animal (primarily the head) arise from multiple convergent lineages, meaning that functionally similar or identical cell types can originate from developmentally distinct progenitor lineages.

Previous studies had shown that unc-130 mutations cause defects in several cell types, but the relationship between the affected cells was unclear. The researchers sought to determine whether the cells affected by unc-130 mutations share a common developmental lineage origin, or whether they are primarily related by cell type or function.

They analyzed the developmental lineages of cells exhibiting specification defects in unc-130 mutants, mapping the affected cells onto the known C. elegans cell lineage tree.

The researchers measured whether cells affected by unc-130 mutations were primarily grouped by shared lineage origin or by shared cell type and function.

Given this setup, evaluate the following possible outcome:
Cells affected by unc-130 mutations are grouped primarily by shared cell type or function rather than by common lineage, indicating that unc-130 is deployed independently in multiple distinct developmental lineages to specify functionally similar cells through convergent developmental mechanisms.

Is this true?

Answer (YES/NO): NO